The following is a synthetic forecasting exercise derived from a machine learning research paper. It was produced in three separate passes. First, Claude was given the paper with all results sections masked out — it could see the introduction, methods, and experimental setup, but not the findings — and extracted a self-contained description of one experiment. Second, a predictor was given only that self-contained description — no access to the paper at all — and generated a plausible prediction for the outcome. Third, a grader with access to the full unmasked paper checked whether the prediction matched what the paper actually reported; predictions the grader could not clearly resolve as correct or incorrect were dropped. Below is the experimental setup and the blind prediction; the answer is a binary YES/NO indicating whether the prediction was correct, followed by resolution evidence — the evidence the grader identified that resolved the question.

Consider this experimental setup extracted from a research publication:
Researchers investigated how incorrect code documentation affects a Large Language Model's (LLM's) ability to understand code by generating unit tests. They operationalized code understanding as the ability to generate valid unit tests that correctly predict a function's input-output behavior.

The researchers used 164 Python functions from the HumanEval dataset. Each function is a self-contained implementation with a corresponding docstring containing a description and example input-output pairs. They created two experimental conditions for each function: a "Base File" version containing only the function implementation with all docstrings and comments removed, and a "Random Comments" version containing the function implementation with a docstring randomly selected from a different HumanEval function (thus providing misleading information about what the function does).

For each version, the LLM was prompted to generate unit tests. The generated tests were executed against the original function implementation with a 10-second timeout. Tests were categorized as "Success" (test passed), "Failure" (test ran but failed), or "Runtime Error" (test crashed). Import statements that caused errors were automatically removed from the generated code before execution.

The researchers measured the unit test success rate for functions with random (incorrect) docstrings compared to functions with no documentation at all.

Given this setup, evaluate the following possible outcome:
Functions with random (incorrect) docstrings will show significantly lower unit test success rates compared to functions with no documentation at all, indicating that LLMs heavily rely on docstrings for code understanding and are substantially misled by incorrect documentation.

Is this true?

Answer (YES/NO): NO